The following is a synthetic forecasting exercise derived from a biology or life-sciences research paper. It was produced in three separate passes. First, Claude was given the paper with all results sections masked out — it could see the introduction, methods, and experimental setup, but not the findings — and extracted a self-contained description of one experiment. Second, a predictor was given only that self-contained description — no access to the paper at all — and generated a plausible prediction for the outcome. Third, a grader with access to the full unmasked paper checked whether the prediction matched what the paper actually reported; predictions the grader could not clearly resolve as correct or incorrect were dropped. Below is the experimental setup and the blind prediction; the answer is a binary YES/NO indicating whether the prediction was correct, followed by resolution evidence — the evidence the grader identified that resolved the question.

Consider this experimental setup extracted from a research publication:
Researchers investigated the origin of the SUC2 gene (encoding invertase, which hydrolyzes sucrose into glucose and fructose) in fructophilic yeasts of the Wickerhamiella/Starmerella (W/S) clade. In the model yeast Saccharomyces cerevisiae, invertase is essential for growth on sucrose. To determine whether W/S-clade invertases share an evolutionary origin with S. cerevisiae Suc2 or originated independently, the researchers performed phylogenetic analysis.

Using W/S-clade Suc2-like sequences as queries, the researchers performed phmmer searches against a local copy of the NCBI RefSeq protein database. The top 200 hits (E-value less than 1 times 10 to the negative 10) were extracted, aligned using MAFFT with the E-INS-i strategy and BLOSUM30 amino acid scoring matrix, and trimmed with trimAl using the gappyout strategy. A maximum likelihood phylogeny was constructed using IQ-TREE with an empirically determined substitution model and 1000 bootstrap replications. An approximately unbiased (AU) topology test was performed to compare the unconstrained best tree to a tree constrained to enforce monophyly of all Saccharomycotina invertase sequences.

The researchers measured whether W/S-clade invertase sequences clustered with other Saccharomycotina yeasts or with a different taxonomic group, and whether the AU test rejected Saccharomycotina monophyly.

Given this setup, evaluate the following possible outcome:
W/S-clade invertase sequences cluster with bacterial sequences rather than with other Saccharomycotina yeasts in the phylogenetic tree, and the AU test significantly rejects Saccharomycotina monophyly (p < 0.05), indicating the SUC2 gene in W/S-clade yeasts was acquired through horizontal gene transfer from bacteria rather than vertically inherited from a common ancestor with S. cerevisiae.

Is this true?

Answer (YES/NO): YES